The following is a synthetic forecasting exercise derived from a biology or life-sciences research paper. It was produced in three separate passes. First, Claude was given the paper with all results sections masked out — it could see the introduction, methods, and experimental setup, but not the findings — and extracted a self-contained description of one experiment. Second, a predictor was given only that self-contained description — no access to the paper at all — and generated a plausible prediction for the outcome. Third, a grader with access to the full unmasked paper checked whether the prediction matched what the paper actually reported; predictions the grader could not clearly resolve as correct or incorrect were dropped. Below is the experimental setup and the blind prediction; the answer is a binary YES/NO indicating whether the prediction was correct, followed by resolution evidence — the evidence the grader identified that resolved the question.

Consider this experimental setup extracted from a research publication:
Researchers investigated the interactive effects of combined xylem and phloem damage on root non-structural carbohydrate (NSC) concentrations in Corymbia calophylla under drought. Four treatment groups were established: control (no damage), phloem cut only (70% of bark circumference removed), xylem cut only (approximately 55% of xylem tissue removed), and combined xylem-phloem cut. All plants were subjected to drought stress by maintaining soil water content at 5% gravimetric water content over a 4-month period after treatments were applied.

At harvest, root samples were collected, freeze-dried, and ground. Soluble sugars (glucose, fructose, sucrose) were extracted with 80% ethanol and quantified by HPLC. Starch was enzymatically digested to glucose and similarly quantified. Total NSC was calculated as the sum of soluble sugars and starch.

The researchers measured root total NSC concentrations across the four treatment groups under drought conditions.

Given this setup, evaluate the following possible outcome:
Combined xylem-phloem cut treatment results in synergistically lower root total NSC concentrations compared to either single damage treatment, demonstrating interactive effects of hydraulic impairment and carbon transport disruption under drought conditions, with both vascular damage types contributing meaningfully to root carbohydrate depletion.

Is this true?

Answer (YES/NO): NO